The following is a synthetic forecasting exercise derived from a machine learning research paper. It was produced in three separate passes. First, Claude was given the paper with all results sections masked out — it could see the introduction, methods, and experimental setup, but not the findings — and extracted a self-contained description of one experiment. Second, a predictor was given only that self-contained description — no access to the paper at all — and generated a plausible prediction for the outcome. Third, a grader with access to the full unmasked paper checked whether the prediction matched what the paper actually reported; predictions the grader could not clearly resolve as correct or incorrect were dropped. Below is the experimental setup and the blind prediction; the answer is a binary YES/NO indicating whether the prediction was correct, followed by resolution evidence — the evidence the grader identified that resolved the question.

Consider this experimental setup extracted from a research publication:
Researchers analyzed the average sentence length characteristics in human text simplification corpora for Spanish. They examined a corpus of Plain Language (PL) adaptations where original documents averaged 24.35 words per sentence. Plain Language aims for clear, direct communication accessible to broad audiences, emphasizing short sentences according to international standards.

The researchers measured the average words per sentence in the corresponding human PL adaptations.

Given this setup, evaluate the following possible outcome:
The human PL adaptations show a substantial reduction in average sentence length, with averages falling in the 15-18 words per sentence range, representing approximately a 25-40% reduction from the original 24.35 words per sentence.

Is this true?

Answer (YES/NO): NO